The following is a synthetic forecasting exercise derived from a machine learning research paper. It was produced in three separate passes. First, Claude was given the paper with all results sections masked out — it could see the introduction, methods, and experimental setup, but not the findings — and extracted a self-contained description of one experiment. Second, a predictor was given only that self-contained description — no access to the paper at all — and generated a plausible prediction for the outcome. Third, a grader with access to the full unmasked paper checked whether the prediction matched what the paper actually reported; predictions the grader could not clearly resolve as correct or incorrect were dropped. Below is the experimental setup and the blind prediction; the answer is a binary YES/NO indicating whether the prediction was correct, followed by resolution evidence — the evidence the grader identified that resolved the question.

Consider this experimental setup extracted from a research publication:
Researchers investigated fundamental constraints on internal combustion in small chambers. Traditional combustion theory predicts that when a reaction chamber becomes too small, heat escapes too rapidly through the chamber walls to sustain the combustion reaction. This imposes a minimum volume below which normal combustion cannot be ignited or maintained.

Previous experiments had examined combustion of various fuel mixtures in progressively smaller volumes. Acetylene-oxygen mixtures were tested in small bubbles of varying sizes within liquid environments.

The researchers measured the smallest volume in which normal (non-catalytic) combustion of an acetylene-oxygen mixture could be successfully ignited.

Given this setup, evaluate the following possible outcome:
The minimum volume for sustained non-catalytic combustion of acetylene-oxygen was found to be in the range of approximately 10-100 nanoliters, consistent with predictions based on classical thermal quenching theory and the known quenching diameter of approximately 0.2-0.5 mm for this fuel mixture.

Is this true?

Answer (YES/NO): NO